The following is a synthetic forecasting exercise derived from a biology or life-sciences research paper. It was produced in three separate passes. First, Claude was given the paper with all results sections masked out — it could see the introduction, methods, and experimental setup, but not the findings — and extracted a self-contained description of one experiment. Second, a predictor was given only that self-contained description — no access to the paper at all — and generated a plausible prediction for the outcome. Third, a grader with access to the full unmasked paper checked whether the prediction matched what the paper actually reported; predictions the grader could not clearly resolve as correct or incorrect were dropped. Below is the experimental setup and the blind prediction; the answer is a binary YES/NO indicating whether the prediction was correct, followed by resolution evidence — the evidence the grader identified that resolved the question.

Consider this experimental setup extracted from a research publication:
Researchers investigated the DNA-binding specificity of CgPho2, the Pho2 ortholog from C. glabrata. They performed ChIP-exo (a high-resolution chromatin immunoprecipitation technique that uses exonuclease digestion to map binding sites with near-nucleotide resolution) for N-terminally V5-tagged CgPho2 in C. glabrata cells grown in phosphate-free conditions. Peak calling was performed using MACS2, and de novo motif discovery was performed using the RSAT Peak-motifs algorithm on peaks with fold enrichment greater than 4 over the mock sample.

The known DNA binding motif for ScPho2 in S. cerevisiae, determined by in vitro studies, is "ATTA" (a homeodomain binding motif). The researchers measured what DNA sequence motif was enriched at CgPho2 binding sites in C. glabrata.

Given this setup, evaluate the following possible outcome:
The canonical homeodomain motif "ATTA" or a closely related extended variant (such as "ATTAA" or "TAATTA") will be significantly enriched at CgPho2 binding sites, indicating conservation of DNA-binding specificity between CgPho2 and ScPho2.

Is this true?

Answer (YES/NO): NO